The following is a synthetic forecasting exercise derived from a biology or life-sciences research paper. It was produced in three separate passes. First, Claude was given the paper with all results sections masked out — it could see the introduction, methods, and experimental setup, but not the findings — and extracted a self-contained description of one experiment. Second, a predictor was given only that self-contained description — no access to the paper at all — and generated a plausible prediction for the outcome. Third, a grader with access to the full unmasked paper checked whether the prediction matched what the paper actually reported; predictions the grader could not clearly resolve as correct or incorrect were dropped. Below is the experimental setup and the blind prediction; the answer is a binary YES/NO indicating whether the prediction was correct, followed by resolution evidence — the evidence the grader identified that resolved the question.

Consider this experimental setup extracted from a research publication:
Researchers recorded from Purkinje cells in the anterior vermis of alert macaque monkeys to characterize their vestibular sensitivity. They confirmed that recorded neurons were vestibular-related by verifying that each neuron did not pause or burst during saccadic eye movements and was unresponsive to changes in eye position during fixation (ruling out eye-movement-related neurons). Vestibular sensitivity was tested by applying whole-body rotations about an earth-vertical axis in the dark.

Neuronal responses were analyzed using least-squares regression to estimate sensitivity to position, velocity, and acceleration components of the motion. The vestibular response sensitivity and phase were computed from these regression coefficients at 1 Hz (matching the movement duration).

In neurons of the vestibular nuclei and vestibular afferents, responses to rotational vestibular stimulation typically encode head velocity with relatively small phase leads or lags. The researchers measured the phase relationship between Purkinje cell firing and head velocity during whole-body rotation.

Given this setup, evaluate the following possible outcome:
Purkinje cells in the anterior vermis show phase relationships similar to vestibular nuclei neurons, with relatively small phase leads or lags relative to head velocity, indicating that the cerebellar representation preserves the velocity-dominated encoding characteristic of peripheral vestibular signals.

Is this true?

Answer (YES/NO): NO